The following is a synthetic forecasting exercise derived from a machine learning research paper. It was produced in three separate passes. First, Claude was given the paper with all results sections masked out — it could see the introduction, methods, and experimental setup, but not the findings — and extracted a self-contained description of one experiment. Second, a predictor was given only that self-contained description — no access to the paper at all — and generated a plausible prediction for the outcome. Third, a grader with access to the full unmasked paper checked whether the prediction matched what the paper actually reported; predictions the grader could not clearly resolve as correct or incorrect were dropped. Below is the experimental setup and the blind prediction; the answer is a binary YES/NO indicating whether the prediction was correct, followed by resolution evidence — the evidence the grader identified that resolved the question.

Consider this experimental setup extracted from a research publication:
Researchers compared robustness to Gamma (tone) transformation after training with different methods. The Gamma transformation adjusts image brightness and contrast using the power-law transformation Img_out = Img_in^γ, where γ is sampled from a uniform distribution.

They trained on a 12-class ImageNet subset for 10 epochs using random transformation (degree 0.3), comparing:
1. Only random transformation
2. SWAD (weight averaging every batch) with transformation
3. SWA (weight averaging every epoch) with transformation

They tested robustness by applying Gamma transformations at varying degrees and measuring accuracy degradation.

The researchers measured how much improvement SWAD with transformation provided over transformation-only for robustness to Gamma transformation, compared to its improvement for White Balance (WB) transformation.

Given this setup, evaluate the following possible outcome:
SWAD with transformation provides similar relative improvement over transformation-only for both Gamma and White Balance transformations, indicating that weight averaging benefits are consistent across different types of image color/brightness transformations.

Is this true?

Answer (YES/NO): NO